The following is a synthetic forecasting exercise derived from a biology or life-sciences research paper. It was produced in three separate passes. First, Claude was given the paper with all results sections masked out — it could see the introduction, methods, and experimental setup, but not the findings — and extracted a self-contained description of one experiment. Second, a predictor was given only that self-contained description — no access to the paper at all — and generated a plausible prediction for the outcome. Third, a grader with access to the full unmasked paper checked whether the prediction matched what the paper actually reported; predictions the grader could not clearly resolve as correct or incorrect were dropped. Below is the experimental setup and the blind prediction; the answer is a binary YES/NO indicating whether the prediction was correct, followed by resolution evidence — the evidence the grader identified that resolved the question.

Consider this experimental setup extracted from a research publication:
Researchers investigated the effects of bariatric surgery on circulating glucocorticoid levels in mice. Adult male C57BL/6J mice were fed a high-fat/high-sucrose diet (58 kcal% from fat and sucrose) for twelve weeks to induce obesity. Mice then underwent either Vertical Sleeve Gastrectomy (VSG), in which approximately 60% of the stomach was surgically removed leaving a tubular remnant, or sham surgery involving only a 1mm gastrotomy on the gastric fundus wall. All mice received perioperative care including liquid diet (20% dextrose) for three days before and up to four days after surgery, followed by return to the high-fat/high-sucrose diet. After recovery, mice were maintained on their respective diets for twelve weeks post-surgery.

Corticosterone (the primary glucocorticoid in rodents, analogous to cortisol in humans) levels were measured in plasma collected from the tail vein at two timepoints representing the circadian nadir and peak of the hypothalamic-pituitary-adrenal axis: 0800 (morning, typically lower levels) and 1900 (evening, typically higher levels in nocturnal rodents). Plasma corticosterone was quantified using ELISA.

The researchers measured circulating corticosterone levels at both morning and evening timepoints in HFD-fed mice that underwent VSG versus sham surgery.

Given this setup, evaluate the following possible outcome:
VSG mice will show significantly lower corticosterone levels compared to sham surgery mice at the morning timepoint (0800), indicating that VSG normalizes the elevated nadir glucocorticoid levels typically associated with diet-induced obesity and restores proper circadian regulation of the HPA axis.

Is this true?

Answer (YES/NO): NO